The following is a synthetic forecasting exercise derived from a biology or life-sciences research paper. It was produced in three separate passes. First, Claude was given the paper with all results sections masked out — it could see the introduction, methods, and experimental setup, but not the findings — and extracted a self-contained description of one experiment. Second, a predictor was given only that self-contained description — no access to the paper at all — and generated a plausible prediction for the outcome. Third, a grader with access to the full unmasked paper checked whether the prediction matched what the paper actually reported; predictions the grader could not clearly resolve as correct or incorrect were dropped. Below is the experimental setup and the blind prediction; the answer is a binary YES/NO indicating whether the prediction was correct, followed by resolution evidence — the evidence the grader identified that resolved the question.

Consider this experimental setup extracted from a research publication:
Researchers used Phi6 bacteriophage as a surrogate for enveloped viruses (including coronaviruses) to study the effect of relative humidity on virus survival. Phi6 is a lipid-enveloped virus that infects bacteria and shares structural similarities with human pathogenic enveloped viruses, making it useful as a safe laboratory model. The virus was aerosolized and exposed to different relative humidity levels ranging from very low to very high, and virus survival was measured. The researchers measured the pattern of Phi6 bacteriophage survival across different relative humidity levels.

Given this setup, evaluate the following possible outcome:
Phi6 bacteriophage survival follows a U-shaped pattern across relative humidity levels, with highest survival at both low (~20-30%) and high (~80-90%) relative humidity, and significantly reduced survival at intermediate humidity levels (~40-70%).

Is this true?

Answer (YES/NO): NO